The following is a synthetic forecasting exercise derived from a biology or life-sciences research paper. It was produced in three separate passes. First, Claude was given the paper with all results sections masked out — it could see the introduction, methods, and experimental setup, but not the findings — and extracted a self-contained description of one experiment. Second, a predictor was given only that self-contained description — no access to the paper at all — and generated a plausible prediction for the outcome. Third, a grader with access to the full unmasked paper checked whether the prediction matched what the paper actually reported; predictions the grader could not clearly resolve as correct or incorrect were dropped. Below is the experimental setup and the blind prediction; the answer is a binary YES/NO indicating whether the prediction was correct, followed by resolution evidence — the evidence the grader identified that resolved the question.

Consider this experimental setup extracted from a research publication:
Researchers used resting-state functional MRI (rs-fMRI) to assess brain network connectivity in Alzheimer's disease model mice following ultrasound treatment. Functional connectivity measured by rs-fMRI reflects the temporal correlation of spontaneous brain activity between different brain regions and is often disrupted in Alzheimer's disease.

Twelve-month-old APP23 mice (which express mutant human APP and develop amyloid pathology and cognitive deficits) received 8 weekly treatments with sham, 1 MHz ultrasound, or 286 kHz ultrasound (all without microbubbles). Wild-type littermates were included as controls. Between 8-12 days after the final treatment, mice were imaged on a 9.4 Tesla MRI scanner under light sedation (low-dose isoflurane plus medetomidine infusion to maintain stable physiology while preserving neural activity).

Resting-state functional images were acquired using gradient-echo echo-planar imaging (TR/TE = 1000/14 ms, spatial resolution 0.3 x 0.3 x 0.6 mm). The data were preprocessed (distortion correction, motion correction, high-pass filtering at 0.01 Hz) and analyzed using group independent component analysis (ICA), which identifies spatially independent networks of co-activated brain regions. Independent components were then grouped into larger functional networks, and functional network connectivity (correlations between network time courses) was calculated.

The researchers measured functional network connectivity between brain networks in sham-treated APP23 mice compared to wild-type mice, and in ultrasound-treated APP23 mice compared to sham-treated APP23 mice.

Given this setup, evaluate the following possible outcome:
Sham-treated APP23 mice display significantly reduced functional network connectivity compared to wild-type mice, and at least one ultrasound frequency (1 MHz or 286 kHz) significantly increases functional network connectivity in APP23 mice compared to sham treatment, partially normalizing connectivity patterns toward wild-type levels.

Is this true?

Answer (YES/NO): NO